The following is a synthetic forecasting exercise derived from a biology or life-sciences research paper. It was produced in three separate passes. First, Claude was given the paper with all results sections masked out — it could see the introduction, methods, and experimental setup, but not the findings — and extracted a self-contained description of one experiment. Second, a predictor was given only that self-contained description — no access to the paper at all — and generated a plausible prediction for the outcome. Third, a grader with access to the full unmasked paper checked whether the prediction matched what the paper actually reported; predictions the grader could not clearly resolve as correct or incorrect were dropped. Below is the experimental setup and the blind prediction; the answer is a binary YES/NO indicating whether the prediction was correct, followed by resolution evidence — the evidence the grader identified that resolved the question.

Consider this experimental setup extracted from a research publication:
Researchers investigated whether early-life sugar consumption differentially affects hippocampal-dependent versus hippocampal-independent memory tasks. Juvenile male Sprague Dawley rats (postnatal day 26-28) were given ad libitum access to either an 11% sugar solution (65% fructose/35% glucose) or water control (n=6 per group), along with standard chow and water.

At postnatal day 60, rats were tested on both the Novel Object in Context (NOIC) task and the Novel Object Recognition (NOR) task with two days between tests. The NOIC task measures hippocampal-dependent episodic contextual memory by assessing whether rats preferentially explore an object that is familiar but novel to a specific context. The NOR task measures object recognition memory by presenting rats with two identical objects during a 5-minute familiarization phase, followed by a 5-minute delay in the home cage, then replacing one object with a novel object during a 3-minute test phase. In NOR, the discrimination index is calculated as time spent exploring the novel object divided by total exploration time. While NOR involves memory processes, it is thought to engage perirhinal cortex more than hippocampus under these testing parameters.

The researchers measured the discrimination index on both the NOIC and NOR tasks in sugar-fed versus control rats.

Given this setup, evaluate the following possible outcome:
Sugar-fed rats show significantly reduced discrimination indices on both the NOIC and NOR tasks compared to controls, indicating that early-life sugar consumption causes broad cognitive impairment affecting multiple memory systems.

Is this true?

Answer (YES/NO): NO